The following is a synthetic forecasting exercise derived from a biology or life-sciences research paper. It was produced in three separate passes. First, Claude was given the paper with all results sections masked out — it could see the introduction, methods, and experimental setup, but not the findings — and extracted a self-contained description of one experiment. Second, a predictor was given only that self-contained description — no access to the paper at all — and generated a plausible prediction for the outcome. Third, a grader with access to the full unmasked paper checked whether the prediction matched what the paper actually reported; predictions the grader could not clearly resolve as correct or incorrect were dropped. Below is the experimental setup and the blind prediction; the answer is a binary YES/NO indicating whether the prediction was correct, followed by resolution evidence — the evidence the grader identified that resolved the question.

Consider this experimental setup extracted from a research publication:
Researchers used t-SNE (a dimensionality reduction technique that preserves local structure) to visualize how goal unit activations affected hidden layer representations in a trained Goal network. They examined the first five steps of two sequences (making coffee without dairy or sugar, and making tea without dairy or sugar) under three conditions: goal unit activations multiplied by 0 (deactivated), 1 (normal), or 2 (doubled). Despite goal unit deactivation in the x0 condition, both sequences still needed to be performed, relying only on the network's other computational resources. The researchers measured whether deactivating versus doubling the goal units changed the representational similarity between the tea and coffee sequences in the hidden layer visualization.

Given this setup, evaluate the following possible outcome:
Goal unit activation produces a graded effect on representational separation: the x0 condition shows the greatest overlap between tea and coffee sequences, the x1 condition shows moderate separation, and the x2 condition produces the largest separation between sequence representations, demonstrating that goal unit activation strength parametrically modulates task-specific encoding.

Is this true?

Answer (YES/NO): YES